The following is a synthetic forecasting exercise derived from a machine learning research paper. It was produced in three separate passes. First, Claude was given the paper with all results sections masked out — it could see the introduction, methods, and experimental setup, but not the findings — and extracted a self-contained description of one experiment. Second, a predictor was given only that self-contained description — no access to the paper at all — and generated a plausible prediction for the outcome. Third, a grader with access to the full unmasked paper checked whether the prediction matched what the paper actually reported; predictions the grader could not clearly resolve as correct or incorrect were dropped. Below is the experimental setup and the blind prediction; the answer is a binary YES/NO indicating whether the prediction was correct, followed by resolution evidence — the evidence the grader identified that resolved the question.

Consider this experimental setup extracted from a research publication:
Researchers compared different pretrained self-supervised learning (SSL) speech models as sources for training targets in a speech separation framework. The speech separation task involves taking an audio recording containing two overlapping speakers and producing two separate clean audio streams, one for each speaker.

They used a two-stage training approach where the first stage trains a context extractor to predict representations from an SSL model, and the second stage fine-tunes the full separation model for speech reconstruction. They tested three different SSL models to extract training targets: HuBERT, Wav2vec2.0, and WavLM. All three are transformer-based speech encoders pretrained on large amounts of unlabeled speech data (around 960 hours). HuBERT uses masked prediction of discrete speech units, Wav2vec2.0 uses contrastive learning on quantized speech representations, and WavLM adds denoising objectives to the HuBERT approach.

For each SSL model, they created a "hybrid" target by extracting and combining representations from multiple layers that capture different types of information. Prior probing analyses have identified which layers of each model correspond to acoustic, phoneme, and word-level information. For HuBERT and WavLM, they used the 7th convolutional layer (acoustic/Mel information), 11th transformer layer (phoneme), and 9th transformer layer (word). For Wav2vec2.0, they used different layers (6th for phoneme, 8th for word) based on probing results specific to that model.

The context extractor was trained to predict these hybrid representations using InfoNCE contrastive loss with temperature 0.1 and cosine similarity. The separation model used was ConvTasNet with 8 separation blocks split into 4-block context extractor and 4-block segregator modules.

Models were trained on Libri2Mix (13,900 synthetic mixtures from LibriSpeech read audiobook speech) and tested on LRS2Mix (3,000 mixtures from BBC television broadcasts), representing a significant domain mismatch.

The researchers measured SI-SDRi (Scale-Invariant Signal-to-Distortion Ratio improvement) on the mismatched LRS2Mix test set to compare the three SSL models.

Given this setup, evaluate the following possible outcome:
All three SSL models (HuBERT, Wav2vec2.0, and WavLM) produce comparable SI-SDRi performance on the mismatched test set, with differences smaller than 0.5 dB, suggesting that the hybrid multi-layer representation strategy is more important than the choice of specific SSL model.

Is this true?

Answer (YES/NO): YES